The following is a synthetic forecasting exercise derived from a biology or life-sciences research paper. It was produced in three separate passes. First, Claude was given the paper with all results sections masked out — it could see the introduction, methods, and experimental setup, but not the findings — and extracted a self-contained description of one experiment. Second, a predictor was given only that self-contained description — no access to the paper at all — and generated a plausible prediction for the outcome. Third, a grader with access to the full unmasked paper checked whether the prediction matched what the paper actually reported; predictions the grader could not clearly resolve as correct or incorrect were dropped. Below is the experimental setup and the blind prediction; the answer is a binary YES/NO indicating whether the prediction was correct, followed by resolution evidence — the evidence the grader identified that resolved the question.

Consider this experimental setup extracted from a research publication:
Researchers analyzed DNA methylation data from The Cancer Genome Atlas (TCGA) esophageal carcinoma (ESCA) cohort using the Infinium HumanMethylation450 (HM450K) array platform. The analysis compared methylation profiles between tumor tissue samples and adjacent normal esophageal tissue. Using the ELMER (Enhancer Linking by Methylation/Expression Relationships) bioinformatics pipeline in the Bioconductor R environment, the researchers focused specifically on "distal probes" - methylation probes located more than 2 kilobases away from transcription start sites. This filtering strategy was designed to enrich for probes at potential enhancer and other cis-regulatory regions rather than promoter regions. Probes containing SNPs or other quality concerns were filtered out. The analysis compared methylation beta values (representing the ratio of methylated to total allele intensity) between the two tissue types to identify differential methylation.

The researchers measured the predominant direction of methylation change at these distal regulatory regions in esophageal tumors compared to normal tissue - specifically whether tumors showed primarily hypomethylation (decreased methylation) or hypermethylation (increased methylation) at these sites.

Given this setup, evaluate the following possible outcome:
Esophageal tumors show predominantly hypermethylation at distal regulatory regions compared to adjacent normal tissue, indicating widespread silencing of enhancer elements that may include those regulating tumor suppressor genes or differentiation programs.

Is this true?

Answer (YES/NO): NO